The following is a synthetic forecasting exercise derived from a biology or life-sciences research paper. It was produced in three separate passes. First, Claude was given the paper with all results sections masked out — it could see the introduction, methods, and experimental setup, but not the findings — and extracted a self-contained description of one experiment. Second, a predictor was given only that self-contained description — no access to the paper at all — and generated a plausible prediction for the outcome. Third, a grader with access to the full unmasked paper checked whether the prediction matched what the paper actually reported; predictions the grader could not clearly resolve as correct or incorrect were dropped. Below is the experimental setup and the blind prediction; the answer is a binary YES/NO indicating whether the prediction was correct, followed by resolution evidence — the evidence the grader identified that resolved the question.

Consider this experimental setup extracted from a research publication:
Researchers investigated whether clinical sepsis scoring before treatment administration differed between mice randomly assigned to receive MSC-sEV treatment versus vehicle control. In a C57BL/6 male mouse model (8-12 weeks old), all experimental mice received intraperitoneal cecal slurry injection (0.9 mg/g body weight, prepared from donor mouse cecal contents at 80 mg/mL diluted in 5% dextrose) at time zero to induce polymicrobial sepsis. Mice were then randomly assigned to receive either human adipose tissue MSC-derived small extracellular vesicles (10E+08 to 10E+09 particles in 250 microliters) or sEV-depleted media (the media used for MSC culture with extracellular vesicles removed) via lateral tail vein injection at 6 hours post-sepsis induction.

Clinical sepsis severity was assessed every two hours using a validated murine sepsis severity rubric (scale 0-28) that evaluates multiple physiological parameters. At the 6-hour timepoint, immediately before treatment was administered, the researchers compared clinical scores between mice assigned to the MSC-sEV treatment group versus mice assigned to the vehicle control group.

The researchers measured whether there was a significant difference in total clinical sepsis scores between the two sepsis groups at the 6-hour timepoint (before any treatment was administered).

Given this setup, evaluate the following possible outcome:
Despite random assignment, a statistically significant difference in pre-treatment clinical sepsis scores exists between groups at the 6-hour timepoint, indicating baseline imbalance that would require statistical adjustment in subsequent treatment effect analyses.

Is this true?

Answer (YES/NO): NO